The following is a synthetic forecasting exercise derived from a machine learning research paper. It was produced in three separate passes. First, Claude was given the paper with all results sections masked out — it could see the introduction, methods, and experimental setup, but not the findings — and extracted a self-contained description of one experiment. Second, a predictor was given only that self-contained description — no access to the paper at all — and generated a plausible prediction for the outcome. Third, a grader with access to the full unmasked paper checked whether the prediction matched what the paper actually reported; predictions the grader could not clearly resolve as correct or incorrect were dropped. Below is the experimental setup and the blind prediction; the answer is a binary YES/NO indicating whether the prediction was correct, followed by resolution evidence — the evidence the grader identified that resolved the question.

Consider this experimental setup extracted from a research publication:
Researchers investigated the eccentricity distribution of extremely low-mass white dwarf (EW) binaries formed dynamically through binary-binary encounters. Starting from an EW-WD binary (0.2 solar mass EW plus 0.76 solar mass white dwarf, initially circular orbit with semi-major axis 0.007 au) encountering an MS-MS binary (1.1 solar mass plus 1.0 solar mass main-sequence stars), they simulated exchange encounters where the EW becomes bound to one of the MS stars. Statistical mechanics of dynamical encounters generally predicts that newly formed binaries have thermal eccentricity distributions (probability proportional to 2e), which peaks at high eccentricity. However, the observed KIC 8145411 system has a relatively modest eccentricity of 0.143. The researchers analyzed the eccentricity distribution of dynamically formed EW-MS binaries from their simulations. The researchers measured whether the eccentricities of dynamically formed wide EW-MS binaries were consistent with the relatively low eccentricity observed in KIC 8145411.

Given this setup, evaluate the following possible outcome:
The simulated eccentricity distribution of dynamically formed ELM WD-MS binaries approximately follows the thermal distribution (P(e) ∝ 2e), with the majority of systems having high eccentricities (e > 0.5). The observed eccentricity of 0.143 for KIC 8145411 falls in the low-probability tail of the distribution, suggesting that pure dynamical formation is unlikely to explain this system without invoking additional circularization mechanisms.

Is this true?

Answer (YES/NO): NO